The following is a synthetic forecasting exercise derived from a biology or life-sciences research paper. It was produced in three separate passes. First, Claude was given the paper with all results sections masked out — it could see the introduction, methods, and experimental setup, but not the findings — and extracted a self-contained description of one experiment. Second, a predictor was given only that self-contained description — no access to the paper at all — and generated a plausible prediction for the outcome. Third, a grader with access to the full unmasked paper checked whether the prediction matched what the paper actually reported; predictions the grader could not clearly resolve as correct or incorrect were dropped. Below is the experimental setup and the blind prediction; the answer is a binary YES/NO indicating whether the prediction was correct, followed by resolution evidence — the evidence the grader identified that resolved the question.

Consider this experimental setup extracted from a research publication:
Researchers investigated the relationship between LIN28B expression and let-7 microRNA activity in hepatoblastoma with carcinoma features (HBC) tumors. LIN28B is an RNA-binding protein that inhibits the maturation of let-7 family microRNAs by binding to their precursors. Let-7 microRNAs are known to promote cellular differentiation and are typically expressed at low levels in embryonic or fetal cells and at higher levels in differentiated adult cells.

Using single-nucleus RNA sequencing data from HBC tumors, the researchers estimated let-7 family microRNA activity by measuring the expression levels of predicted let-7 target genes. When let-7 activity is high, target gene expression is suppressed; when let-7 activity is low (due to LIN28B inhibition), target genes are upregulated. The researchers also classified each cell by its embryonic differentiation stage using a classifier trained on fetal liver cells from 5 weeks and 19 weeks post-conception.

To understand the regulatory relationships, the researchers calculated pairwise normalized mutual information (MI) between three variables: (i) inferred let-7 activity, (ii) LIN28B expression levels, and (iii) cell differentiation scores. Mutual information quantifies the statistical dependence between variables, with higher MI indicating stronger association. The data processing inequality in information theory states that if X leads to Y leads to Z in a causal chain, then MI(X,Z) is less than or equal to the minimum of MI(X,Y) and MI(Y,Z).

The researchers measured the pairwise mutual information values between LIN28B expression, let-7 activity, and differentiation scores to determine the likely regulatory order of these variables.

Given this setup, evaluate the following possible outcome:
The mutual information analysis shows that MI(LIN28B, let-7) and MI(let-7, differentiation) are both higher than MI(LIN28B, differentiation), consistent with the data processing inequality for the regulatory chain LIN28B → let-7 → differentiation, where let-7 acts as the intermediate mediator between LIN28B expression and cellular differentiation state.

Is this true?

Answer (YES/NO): NO